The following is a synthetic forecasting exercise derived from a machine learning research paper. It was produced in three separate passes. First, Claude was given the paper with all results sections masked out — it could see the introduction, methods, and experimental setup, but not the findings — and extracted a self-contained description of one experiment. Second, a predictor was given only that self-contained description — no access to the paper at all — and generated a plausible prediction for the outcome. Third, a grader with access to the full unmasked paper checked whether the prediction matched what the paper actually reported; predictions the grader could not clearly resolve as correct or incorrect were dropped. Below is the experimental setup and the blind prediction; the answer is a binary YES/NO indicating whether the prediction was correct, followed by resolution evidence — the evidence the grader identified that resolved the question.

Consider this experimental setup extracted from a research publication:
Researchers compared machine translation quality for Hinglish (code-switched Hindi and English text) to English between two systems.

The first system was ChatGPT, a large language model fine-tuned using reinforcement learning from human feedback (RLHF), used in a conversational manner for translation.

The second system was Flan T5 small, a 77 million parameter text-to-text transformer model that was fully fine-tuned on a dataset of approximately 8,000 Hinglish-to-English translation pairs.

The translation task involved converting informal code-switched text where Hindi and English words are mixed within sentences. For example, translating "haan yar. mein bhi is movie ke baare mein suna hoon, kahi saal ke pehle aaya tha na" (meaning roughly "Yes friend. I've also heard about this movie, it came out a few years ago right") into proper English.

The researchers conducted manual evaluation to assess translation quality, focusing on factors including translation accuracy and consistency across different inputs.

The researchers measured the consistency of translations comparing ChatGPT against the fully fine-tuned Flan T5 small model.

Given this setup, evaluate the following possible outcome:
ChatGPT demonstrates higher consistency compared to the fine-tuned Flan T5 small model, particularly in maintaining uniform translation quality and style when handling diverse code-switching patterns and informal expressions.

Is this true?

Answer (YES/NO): NO